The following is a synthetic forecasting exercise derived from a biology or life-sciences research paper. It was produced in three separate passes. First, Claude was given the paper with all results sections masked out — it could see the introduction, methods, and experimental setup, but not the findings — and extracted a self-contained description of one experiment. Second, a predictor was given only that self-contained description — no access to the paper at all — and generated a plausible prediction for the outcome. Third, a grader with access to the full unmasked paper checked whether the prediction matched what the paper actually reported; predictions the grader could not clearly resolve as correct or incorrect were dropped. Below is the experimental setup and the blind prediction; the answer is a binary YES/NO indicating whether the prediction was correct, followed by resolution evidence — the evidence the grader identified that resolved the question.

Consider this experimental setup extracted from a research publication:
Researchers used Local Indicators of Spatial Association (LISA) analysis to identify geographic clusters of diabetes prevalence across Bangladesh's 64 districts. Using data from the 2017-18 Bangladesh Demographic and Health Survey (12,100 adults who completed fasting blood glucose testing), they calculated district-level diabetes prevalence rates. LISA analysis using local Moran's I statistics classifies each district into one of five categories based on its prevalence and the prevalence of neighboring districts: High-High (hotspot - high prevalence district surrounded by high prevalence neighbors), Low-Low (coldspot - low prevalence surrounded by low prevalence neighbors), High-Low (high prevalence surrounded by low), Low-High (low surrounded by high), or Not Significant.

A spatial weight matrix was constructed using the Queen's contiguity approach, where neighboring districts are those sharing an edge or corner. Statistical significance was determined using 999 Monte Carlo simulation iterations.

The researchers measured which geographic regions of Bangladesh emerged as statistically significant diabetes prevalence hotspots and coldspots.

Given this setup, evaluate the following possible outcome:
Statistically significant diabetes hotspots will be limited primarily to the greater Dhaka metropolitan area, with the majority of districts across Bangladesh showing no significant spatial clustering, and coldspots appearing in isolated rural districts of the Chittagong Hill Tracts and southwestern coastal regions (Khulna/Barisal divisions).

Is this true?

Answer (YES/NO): NO